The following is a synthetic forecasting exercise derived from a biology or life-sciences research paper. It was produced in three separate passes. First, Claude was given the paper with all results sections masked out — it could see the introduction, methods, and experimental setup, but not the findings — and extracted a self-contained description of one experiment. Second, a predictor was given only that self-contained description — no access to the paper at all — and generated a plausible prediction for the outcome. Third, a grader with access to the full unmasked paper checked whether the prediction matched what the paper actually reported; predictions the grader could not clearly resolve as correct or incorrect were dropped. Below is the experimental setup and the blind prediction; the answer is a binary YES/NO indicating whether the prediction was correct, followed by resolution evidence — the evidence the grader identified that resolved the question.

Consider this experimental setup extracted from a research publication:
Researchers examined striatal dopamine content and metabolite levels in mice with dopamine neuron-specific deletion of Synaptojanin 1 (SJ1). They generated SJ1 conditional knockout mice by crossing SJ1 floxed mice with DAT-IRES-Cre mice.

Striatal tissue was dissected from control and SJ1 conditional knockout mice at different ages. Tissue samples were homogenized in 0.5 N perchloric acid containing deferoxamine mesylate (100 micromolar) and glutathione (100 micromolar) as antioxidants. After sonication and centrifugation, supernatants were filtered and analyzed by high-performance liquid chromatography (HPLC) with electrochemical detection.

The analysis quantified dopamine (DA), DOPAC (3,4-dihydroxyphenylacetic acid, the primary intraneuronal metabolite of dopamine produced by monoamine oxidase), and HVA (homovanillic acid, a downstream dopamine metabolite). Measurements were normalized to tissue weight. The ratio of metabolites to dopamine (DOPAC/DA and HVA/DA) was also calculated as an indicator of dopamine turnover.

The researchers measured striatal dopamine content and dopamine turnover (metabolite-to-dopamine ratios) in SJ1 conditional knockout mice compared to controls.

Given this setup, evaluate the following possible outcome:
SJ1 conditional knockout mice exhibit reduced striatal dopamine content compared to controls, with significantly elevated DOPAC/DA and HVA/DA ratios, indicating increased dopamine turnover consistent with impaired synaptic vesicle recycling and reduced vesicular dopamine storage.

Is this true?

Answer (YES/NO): NO